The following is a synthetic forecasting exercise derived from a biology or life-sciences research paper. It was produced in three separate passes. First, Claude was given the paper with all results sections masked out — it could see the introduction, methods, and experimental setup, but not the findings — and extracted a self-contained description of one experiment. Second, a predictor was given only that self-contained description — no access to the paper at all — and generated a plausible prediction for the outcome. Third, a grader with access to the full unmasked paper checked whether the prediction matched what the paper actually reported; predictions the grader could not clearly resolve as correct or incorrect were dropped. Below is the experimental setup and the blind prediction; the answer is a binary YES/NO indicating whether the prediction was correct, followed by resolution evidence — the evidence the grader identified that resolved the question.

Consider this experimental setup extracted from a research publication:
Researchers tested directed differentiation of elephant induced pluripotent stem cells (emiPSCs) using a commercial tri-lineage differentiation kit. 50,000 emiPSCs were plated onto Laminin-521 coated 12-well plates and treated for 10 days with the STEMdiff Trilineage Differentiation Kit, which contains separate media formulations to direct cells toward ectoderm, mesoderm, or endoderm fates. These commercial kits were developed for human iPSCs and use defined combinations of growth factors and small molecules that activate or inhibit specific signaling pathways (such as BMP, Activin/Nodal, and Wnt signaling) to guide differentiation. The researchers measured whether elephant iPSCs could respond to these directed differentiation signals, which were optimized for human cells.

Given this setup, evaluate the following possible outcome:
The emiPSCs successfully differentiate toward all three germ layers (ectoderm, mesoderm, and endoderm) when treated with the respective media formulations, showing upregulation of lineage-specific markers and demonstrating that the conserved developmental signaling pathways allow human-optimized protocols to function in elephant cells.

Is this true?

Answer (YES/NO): YES